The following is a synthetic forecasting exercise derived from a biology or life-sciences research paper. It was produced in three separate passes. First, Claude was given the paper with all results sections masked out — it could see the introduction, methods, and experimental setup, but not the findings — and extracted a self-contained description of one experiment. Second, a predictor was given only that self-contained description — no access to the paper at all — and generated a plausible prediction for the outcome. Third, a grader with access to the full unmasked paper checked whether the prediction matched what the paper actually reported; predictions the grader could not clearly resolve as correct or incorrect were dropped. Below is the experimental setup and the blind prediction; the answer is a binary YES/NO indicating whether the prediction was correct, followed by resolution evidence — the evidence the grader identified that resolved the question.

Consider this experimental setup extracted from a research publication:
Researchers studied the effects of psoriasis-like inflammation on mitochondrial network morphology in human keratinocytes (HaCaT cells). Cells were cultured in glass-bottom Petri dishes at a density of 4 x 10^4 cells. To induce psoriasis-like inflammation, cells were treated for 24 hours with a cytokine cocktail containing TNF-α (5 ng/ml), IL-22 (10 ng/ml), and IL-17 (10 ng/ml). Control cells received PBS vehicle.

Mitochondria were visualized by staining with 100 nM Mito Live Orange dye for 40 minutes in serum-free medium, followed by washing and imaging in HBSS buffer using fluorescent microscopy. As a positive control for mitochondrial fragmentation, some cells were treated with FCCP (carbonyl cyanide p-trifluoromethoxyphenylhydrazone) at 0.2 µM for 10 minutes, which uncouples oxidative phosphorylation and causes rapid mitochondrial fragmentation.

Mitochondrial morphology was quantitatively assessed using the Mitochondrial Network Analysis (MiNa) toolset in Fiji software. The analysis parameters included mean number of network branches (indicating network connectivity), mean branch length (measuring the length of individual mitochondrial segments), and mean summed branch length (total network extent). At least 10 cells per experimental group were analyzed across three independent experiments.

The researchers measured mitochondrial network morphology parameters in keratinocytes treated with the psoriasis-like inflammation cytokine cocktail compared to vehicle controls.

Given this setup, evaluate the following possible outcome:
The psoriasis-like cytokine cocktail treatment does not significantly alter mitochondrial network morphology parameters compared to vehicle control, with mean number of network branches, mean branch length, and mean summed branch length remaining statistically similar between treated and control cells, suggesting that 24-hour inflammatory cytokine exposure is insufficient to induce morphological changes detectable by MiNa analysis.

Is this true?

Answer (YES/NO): NO